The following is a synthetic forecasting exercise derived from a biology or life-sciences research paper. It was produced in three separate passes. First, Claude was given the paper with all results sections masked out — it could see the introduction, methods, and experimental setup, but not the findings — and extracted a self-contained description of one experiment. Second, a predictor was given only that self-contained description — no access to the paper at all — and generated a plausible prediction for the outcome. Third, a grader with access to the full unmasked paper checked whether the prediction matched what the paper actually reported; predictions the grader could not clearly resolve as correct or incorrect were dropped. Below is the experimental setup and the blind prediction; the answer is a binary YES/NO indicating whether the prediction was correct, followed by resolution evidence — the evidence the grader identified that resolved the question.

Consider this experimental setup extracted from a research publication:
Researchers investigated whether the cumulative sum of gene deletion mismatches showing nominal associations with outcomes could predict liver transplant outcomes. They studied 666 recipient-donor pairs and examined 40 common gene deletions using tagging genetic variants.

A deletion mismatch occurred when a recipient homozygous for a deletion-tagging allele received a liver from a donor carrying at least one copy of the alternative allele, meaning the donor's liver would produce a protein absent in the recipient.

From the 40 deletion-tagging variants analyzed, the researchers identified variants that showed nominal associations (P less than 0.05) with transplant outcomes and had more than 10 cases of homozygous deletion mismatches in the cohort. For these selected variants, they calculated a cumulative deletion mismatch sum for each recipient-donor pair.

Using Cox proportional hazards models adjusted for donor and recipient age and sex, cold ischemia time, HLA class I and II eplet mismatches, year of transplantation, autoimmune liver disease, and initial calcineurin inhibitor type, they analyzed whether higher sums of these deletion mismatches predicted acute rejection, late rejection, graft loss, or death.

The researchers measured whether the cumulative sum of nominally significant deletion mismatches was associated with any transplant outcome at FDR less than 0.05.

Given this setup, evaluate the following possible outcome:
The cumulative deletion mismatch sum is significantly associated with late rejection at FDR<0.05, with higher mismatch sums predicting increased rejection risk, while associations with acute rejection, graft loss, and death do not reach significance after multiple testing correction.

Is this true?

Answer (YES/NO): NO